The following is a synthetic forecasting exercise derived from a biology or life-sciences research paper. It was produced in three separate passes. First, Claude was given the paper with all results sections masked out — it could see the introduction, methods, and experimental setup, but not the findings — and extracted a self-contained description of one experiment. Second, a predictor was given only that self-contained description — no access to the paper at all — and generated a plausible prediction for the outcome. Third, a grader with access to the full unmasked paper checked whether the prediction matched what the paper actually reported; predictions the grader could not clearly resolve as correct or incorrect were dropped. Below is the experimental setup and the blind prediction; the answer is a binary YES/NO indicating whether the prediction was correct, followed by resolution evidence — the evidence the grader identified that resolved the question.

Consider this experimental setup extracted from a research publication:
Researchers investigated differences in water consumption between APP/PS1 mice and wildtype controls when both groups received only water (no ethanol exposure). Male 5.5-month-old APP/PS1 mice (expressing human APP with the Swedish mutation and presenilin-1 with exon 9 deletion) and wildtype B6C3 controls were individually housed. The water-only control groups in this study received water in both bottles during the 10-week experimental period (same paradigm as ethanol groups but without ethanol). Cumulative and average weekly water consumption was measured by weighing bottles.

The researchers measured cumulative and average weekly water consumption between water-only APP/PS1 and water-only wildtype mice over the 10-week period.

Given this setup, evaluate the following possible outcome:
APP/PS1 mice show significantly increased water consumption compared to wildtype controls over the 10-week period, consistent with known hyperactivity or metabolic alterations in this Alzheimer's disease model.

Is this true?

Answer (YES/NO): YES